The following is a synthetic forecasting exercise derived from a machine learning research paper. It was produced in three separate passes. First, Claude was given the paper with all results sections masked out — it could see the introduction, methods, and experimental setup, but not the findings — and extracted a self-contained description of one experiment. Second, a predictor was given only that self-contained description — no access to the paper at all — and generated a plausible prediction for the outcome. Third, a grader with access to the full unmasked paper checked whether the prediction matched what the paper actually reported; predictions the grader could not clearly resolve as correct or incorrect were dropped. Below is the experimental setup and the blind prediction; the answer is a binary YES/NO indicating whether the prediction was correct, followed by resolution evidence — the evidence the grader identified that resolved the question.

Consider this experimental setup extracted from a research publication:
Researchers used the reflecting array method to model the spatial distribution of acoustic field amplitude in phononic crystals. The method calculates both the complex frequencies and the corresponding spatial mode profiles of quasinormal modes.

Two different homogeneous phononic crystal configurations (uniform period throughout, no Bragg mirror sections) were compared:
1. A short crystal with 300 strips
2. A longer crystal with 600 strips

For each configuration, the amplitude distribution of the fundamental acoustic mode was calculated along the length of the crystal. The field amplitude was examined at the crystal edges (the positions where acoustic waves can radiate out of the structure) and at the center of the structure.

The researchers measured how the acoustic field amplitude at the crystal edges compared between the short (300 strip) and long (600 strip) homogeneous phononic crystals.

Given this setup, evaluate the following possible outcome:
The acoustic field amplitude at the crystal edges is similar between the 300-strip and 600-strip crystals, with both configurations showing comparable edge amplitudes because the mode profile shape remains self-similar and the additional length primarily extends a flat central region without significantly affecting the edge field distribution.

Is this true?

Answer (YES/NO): NO